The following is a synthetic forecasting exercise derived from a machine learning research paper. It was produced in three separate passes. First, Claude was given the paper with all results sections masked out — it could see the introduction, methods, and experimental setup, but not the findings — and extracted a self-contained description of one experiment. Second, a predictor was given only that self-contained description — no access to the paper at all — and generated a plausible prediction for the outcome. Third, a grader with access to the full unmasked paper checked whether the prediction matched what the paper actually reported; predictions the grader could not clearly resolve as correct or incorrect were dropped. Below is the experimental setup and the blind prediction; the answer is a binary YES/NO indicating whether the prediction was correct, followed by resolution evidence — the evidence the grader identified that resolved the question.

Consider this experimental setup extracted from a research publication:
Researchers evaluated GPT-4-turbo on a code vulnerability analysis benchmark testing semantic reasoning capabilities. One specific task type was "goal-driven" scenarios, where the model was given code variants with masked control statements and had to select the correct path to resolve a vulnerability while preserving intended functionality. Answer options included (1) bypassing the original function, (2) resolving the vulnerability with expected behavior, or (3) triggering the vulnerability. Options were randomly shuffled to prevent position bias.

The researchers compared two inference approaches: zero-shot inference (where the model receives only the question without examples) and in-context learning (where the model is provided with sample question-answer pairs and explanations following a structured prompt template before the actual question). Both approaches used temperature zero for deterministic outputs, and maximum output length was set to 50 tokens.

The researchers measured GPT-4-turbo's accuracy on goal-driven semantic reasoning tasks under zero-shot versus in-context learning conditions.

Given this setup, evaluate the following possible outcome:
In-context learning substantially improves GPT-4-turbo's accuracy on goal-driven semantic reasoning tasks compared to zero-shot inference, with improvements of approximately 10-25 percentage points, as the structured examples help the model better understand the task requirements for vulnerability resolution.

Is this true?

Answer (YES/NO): NO